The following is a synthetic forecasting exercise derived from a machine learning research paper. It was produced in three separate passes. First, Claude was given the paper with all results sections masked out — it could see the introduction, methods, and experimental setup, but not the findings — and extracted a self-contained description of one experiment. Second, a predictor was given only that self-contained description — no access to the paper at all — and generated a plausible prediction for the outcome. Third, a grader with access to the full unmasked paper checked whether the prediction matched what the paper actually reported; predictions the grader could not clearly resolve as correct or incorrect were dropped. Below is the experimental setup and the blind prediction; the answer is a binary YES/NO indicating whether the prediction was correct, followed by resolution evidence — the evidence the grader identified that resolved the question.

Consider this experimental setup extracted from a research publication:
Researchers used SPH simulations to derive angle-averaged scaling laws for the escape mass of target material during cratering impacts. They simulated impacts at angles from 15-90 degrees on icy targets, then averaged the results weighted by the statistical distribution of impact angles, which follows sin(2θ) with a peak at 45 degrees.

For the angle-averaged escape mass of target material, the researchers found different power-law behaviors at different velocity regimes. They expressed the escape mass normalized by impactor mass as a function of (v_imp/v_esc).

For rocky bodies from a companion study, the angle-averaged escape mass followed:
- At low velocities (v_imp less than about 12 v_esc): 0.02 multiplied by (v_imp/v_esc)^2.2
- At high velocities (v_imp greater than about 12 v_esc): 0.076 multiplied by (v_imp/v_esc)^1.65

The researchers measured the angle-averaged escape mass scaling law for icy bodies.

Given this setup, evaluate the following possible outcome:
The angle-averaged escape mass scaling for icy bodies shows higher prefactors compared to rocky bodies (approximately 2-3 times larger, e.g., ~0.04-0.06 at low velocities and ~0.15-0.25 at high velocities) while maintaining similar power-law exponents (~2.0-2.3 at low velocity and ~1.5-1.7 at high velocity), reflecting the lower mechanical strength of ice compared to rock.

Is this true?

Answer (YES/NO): NO